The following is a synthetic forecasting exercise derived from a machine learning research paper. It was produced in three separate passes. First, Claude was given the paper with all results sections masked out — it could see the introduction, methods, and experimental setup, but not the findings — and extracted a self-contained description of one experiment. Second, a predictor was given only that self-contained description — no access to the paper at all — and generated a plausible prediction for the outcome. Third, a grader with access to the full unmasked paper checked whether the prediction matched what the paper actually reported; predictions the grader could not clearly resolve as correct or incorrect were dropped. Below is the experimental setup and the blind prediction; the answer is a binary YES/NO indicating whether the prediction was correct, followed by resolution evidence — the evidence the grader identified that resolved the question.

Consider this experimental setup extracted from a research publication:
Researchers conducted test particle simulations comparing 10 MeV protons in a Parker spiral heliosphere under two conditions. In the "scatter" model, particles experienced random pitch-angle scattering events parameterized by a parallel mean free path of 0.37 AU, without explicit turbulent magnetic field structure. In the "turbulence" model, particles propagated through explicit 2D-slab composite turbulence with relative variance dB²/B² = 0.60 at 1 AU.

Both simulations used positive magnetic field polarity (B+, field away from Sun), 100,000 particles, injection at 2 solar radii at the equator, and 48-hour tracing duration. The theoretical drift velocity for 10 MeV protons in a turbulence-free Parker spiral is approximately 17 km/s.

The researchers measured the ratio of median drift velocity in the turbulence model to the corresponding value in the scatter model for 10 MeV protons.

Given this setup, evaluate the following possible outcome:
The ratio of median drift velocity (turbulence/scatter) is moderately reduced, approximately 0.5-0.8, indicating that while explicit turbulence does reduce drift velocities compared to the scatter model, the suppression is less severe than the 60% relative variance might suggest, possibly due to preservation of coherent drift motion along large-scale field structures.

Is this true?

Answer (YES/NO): NO